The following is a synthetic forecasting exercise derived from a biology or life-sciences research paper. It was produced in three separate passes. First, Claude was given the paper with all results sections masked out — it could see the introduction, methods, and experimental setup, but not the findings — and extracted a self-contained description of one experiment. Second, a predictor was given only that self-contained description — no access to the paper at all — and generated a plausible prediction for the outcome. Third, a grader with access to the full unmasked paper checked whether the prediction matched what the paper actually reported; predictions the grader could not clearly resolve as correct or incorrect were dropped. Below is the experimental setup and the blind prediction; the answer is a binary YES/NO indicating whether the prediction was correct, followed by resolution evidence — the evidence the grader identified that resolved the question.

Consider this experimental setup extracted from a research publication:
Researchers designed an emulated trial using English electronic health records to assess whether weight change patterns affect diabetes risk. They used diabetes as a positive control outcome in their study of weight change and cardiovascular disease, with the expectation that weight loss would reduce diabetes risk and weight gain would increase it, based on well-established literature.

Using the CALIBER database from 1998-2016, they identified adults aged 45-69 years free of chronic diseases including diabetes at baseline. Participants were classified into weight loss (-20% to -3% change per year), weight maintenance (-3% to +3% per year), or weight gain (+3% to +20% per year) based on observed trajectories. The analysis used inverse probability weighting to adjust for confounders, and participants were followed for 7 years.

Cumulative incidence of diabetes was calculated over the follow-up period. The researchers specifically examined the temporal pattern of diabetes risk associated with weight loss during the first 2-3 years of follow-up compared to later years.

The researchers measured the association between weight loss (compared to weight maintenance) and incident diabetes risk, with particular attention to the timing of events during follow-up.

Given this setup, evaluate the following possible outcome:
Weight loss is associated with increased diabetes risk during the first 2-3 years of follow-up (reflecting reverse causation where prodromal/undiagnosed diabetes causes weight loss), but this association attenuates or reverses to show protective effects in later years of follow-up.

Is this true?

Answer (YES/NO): YES